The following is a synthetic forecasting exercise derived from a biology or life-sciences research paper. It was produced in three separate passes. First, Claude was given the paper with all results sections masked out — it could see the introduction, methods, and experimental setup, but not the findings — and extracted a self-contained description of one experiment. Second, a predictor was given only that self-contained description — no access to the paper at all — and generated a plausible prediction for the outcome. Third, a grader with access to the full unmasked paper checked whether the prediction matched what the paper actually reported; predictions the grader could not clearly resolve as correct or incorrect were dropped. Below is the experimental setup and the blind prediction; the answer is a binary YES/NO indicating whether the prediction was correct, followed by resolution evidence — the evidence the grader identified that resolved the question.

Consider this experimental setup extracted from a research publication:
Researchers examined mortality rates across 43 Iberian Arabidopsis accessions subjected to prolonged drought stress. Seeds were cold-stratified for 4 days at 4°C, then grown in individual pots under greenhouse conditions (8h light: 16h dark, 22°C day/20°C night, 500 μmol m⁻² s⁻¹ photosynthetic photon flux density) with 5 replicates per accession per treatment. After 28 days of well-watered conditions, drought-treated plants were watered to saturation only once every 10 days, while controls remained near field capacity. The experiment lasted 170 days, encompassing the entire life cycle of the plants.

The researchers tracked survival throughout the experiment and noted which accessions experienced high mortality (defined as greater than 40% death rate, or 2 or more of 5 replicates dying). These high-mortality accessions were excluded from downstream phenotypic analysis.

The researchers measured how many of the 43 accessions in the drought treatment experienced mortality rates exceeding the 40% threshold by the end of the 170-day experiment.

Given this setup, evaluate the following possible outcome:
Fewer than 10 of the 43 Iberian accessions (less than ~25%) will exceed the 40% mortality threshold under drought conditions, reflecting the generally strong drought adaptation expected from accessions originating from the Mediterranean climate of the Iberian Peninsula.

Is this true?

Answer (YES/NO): YES